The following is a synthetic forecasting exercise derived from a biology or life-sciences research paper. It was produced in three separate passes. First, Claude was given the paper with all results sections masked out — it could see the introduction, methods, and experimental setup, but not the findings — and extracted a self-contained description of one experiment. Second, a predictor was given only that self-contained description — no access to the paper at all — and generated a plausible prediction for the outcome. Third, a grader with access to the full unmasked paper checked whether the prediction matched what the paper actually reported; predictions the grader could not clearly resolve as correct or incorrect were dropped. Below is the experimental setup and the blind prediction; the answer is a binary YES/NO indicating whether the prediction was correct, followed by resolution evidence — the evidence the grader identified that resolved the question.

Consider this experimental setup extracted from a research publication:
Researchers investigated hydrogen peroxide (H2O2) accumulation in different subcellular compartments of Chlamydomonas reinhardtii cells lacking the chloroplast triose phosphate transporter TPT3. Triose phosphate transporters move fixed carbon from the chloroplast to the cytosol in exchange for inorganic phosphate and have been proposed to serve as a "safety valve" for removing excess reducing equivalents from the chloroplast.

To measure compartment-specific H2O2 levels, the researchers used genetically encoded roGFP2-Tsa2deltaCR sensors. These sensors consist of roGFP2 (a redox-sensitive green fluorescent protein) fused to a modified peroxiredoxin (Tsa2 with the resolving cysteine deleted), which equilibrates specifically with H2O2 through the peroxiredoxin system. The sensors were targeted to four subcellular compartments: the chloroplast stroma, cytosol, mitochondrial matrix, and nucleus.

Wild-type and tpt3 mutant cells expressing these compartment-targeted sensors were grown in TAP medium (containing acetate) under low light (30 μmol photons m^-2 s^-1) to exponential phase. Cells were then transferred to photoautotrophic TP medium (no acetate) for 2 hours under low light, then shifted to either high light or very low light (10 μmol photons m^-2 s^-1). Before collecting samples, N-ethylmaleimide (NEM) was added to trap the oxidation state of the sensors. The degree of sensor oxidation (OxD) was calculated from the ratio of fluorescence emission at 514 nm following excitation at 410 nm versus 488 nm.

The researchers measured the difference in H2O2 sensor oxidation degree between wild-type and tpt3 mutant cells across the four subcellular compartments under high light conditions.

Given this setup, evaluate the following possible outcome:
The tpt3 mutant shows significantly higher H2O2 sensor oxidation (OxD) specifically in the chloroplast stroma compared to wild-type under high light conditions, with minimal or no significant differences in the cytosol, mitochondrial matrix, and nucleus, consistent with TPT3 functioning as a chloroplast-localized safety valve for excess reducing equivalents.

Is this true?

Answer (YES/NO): NO